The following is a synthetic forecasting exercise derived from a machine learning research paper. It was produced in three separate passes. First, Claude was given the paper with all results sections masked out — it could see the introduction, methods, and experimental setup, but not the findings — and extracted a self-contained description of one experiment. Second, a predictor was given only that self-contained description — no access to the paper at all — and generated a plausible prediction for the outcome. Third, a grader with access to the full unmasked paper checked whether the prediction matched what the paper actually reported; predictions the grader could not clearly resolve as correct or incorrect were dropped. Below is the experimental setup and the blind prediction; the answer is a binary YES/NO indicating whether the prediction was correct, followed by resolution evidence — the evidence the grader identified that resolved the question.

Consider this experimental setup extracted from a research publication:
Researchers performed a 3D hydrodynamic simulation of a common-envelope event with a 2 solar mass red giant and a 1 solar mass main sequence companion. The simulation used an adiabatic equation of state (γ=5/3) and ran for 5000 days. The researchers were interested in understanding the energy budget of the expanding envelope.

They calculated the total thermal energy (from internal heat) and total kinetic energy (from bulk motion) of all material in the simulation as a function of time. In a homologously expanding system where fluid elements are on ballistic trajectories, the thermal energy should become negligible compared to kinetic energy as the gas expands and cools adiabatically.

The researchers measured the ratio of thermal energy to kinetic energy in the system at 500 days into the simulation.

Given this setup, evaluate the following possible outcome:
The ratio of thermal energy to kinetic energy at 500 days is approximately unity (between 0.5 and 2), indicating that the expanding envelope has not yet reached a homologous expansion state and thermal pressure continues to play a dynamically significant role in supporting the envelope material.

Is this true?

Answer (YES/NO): NO